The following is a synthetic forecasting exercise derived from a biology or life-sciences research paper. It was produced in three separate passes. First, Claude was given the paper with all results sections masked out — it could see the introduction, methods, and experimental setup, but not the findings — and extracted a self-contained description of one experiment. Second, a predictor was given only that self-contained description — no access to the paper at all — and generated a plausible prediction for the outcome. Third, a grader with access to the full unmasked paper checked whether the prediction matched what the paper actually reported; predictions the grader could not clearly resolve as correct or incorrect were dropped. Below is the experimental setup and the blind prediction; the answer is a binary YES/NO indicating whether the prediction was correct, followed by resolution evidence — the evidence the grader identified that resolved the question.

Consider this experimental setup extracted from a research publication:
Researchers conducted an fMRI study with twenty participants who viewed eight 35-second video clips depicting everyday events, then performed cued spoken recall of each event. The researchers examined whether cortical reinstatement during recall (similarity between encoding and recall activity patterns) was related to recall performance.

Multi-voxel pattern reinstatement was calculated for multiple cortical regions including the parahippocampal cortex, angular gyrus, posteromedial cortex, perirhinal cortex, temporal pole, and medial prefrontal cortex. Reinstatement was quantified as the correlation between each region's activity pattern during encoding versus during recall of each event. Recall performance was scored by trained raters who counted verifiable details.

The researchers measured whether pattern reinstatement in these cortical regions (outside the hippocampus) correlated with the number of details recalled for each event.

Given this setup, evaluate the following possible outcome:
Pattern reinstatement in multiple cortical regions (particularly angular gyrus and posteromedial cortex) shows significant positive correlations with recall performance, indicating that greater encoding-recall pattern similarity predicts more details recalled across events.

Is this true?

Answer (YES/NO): NO